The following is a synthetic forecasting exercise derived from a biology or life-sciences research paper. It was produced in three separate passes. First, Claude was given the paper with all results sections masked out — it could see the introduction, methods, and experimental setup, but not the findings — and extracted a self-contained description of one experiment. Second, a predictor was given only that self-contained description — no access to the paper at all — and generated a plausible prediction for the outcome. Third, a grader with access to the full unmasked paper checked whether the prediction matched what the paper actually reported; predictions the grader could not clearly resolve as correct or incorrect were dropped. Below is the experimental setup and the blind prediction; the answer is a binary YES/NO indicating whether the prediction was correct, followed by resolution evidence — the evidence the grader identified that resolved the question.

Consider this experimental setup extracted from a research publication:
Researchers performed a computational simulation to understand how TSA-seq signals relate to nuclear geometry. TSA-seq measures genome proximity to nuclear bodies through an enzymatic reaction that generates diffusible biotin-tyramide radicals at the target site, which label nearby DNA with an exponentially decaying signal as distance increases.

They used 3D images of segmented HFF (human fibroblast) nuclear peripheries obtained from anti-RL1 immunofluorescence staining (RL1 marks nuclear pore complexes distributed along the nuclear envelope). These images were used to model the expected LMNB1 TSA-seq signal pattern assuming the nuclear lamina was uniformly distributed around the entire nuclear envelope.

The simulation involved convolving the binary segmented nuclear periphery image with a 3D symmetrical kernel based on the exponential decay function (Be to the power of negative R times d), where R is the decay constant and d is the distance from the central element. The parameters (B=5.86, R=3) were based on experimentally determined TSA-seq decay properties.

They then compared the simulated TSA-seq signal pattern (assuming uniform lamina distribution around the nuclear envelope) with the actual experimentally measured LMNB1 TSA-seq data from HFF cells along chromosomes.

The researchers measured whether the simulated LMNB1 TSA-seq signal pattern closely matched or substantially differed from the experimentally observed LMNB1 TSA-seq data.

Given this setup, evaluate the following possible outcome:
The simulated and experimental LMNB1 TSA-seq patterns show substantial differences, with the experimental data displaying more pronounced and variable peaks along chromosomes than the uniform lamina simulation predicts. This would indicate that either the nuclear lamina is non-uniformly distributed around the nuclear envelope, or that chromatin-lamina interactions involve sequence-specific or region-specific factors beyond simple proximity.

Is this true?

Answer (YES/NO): NO